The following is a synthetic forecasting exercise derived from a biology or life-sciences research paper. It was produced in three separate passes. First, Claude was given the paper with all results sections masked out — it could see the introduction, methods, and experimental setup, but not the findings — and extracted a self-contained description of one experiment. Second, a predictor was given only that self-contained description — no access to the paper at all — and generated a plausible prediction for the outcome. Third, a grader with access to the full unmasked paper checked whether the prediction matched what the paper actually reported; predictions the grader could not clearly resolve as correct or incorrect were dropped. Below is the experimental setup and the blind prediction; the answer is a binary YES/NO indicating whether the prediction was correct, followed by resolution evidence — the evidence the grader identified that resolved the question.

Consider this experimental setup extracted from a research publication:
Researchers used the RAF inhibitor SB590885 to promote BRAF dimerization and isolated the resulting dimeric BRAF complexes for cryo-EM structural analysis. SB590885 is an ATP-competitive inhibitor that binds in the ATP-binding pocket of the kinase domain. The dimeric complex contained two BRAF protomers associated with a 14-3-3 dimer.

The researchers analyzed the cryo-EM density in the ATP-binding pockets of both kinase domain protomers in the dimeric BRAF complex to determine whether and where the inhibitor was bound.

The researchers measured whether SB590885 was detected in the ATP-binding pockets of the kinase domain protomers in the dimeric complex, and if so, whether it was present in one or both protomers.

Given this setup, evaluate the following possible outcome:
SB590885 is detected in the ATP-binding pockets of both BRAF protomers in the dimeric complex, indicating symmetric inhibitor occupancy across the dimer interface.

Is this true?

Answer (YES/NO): YES